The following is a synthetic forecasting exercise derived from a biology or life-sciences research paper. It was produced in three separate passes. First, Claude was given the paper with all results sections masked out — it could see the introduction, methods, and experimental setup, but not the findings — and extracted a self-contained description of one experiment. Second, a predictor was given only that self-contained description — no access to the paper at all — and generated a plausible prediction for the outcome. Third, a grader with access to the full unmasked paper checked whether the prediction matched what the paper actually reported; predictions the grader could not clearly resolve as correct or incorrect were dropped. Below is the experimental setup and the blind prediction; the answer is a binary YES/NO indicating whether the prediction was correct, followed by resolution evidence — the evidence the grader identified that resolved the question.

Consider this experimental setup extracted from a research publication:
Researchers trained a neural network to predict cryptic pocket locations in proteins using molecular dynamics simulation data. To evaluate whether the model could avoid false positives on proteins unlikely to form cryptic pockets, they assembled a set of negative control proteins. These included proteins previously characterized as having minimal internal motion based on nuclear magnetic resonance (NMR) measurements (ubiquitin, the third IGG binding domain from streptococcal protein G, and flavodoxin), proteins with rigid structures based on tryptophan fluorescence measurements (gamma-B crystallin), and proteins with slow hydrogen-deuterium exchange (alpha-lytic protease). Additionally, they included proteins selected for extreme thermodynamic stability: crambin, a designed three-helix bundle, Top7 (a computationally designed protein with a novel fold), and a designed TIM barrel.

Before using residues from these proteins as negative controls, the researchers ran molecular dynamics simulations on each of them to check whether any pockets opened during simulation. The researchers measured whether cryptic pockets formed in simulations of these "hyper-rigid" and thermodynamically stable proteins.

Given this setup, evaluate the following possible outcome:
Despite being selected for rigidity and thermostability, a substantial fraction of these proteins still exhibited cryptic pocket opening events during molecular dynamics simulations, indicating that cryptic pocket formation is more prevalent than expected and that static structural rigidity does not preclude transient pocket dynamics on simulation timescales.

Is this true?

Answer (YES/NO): NO